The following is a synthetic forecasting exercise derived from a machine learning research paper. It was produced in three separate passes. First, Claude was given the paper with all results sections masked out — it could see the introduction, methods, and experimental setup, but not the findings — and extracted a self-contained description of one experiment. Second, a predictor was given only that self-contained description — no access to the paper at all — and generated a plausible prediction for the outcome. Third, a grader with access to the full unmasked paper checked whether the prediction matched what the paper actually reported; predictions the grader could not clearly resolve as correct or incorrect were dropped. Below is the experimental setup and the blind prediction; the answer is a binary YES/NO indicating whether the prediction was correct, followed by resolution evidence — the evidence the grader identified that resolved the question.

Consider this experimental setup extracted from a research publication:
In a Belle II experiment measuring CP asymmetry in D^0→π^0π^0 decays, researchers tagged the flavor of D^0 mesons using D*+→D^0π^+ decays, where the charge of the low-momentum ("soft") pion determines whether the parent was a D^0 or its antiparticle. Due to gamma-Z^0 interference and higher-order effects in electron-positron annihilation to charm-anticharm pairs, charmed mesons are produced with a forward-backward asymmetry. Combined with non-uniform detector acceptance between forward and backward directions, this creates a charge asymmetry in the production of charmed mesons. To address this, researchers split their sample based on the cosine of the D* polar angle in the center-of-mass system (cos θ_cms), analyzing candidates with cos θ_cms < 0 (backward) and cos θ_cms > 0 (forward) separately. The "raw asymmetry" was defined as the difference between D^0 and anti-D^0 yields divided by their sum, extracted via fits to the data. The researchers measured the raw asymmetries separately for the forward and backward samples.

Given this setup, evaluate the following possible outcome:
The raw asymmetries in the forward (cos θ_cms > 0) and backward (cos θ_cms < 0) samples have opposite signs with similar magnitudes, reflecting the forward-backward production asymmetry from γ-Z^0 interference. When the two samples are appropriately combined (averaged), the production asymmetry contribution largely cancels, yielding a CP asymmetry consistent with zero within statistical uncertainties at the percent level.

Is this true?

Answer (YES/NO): NO